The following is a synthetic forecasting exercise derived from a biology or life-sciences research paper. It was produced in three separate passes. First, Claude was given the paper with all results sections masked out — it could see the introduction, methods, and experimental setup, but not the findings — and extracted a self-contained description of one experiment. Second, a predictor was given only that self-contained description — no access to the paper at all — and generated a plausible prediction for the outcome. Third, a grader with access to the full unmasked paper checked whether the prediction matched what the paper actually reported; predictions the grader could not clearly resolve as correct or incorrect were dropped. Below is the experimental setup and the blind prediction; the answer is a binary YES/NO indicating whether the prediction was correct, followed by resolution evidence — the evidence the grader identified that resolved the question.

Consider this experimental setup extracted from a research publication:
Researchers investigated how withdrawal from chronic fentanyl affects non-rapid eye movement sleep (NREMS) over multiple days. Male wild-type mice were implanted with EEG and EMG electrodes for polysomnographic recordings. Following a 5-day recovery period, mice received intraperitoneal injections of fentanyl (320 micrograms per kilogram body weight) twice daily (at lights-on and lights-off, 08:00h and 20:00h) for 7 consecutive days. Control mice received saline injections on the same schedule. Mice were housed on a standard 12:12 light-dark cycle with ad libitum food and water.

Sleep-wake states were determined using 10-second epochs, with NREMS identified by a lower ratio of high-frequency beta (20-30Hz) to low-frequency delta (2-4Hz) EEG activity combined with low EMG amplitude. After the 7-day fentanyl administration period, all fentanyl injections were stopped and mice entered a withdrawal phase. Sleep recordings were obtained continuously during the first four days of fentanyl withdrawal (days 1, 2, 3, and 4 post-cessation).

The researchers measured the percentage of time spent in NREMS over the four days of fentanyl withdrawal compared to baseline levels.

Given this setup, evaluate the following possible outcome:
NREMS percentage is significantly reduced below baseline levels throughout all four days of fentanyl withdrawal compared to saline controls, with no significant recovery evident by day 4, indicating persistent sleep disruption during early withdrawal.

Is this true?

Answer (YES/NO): NO